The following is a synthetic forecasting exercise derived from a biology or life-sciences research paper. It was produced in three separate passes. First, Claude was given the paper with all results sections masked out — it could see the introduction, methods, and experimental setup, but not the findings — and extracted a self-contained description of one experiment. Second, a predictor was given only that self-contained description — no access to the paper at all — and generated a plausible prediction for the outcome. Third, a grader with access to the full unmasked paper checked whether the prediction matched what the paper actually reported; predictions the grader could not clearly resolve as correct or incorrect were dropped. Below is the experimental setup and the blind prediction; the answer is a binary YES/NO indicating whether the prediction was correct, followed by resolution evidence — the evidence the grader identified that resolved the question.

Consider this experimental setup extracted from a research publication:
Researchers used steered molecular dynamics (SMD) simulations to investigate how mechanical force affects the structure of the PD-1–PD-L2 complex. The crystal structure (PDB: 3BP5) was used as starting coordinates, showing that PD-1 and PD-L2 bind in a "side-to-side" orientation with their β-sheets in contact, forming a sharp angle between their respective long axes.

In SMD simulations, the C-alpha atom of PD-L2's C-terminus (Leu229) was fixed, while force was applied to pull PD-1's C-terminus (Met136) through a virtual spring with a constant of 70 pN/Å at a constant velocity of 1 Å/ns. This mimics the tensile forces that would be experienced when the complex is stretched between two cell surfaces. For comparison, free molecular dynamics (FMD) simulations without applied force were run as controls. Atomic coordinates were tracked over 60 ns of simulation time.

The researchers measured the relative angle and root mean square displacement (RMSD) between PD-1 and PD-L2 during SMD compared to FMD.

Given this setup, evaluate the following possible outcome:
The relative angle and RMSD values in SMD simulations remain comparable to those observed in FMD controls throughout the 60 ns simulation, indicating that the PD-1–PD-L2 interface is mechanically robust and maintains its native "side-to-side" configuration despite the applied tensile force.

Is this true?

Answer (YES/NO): NO